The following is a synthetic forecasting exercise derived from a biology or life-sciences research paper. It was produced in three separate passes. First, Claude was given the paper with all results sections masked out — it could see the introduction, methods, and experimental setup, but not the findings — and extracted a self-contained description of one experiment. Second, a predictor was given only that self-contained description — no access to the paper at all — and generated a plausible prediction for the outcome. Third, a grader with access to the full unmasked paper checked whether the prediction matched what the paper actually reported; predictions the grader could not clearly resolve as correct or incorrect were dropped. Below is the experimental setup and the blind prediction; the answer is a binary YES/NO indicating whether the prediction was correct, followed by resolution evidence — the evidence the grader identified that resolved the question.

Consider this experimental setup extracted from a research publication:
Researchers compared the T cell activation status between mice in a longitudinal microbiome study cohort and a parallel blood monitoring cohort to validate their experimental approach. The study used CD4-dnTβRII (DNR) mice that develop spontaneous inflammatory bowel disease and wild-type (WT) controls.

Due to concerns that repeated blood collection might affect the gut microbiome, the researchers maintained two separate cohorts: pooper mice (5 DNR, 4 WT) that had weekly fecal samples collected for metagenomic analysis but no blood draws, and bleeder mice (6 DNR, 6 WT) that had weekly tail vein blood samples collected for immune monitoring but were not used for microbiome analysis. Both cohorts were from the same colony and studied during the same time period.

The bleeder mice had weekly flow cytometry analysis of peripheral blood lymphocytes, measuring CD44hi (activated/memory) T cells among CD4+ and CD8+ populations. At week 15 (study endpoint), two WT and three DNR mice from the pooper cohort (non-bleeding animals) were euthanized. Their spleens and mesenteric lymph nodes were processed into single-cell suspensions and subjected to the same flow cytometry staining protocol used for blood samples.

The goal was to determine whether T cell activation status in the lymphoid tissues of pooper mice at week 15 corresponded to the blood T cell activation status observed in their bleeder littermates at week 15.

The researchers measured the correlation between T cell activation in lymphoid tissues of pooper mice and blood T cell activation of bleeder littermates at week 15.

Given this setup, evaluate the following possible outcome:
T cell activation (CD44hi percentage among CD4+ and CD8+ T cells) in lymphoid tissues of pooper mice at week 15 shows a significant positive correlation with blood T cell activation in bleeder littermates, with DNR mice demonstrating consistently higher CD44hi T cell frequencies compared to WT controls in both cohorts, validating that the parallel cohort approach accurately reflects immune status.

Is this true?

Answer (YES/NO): YES